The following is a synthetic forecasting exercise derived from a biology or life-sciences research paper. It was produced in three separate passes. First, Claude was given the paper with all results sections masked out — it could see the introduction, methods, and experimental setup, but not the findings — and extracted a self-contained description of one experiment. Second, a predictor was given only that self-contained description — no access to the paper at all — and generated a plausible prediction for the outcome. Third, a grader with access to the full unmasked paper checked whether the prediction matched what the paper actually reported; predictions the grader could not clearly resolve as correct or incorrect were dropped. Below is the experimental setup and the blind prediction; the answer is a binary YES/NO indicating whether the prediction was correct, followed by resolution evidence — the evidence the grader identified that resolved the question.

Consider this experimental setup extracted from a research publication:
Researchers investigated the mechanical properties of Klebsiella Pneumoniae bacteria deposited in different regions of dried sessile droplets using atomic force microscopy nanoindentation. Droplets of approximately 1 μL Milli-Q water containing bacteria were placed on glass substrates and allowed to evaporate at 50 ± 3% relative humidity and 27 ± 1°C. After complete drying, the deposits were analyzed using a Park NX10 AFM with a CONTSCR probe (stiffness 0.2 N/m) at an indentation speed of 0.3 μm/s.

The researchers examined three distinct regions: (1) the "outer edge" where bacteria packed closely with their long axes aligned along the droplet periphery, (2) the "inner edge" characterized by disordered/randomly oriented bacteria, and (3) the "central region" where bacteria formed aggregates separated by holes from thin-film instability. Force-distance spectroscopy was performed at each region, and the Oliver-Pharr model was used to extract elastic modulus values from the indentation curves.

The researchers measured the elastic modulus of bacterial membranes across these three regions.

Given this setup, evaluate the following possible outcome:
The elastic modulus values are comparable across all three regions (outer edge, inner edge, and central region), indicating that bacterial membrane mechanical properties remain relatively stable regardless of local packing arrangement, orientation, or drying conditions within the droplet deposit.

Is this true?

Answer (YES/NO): NO